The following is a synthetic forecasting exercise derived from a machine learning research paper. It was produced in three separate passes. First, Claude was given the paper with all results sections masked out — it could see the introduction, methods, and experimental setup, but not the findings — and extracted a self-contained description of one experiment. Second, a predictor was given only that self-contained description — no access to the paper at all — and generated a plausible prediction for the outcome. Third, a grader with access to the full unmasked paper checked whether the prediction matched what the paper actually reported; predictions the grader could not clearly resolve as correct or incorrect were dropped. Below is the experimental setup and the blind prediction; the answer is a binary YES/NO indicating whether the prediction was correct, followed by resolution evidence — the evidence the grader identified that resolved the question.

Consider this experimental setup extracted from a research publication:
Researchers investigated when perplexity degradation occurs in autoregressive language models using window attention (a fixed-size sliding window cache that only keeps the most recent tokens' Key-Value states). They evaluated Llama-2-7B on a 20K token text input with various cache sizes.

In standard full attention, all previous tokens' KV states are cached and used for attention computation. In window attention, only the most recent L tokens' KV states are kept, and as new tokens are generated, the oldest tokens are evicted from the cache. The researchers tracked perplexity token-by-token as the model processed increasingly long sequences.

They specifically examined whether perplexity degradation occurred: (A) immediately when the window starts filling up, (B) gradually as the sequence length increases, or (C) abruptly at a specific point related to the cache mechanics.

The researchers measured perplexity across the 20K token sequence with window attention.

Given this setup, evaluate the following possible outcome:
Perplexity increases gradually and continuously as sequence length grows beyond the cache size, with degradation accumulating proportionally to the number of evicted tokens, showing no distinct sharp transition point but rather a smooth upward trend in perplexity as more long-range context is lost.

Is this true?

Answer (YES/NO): NO